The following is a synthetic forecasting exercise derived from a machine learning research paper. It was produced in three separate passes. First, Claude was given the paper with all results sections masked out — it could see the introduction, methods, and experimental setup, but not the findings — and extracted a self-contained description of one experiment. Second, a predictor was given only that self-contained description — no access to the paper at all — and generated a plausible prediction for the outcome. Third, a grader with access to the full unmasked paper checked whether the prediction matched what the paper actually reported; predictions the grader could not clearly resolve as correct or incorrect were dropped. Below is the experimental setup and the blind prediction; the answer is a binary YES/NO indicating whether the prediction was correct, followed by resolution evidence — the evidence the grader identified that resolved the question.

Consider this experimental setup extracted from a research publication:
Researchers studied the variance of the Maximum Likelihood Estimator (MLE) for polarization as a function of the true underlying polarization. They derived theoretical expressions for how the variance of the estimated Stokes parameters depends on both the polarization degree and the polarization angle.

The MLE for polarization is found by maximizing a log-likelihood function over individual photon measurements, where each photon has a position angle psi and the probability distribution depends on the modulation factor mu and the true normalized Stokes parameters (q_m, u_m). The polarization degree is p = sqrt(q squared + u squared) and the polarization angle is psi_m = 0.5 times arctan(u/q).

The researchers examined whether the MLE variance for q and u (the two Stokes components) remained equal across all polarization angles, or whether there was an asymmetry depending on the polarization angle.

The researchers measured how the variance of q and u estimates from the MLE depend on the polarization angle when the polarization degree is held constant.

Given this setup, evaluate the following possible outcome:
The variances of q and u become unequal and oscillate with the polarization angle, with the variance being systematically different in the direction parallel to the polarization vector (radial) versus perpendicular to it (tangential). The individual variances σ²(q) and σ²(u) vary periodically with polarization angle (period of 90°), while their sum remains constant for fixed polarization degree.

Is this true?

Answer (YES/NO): YES